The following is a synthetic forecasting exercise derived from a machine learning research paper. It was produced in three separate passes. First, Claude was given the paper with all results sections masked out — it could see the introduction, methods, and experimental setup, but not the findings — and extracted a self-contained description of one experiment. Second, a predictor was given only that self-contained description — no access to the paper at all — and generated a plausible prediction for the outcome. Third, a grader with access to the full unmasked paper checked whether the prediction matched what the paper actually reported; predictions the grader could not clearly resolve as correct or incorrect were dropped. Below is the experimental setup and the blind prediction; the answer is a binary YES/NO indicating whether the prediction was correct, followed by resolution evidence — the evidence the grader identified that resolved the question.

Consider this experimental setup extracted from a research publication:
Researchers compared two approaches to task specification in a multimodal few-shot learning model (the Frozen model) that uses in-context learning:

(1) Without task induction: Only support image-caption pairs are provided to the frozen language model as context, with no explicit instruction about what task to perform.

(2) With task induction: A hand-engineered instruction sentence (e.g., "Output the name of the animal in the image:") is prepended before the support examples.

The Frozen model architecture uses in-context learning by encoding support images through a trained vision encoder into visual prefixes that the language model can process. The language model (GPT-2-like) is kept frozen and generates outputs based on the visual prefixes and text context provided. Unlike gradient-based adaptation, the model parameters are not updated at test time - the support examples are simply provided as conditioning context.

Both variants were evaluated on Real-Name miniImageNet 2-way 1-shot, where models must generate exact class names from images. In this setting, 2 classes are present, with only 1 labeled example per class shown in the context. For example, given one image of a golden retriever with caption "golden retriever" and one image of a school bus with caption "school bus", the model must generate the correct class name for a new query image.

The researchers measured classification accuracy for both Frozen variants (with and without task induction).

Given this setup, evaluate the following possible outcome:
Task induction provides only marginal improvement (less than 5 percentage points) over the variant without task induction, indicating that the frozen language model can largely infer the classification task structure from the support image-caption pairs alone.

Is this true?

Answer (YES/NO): NO